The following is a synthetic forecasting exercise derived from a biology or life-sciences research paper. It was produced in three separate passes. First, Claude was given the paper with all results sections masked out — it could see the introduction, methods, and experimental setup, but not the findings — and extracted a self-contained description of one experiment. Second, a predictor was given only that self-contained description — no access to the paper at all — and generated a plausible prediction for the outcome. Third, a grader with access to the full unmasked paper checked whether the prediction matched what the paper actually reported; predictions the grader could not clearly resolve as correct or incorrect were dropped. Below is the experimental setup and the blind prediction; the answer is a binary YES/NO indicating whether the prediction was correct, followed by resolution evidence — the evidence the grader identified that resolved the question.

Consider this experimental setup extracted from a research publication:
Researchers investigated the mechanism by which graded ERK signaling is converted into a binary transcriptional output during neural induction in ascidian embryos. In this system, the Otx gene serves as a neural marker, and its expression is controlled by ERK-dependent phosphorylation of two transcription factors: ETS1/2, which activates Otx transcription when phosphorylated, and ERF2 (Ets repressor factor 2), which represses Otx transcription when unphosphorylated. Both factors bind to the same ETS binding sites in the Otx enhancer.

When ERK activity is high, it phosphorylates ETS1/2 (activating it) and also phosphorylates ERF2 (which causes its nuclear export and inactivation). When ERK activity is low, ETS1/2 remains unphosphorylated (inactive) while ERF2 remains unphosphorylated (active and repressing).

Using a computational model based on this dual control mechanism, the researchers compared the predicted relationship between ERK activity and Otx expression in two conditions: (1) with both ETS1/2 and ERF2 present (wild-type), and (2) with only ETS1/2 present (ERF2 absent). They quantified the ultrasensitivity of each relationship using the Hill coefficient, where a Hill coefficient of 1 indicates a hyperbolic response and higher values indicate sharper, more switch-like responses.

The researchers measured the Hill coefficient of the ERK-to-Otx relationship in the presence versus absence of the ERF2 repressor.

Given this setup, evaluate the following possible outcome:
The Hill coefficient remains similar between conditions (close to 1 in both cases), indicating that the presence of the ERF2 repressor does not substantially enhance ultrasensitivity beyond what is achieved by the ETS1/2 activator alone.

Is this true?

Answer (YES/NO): NO